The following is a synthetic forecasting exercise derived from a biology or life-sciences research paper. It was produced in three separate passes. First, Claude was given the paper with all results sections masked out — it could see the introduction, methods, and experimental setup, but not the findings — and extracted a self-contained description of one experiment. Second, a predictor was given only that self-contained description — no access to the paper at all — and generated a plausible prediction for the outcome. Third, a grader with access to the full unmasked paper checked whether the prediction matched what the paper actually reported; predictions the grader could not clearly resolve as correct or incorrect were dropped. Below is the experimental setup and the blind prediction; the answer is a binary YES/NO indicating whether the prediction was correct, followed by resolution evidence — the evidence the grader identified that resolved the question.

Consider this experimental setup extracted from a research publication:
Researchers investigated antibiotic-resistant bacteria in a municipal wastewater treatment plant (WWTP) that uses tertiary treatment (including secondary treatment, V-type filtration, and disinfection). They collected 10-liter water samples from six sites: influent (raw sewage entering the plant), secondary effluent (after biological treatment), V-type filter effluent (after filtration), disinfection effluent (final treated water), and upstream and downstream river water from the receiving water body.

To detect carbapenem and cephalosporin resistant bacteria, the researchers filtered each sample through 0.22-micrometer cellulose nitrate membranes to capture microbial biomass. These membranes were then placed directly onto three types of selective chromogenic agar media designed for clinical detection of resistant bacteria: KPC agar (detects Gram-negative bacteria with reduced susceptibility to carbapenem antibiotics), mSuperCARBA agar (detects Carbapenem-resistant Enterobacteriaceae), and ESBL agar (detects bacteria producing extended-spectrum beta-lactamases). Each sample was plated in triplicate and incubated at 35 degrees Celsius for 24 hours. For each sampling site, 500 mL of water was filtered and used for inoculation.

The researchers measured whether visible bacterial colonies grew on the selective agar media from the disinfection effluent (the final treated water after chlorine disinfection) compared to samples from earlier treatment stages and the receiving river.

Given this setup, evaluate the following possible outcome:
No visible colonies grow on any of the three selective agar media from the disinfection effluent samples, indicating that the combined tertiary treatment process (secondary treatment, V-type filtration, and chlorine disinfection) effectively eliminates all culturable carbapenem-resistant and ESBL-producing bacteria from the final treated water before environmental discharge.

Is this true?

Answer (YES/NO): YES